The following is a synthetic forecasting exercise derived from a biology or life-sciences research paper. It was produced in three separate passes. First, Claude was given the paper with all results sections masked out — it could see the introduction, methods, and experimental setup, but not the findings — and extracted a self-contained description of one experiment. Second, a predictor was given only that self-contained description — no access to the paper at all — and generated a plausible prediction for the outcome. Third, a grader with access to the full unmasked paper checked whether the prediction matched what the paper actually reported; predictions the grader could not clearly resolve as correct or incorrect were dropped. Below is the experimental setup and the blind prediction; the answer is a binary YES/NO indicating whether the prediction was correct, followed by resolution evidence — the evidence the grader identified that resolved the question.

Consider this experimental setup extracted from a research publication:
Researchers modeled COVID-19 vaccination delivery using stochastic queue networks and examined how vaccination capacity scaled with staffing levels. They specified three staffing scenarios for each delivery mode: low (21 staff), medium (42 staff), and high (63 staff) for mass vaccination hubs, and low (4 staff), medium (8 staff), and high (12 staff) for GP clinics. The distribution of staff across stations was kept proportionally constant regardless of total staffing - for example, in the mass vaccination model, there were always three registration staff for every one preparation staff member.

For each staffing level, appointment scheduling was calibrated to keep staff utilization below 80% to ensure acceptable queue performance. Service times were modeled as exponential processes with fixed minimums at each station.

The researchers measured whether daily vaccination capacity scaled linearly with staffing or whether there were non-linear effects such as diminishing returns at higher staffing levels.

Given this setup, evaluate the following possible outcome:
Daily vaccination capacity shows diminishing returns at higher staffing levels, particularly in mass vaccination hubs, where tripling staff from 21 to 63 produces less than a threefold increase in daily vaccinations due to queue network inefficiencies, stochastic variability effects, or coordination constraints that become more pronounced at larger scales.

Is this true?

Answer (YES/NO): NO